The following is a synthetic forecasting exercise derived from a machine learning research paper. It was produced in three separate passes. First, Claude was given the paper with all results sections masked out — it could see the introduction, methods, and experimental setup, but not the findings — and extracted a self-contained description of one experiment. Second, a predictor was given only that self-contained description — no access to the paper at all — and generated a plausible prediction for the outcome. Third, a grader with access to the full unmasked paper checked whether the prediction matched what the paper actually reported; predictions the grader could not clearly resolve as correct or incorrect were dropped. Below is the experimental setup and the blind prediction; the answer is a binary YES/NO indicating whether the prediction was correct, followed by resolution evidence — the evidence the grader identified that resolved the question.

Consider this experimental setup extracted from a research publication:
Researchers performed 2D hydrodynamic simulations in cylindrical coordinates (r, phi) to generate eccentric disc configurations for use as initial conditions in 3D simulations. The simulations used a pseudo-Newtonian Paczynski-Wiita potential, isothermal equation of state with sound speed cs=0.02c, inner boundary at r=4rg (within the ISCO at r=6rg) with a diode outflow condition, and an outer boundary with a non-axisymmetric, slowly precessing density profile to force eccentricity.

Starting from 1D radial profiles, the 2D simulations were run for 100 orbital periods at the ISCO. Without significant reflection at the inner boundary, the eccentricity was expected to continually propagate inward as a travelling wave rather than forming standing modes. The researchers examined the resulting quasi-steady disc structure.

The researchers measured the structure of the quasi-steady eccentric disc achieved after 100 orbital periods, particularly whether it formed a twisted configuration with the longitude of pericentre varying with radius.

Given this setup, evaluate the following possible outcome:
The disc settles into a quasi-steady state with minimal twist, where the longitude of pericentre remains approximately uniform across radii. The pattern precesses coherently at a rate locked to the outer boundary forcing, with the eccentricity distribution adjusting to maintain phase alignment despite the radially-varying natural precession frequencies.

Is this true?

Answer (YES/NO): NO